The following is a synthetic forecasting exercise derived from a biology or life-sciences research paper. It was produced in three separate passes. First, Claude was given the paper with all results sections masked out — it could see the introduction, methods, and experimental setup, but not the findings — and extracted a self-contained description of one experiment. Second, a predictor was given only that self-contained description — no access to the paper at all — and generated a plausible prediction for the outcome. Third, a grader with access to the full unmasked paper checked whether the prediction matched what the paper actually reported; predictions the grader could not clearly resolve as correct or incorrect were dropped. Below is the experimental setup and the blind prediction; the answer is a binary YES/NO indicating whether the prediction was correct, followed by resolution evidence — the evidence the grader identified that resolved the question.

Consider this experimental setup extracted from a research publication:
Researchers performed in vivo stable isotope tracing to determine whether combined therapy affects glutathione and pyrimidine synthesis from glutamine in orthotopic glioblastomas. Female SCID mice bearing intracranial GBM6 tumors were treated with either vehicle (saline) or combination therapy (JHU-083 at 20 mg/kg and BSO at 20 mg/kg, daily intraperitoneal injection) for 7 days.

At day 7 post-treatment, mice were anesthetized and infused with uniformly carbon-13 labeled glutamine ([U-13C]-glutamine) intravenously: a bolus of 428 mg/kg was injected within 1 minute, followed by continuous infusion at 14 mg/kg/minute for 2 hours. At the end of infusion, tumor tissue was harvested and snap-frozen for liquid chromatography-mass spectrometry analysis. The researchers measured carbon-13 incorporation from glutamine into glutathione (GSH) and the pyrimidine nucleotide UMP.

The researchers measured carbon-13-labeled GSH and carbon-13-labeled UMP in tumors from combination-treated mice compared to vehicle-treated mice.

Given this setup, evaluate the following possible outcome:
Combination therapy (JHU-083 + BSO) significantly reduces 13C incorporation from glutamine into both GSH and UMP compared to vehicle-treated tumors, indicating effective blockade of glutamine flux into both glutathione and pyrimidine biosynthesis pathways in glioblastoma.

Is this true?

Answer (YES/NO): YES